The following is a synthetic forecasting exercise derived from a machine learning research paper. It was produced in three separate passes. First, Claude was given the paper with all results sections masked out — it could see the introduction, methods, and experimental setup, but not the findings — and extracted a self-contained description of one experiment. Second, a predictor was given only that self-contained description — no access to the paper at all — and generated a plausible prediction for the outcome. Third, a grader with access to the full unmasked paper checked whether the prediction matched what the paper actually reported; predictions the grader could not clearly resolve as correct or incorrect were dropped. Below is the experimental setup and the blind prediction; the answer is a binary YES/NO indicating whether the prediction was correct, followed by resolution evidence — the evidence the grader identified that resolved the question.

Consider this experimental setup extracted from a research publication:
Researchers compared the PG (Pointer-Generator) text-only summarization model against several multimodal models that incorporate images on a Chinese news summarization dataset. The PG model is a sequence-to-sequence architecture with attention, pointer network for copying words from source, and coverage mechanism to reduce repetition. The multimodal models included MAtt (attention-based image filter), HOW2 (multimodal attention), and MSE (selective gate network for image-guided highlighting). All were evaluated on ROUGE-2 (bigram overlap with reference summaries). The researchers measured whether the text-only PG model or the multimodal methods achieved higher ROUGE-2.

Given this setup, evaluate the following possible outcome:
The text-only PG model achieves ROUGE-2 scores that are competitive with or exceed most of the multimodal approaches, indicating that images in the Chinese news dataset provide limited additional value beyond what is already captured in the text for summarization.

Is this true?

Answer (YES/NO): YES